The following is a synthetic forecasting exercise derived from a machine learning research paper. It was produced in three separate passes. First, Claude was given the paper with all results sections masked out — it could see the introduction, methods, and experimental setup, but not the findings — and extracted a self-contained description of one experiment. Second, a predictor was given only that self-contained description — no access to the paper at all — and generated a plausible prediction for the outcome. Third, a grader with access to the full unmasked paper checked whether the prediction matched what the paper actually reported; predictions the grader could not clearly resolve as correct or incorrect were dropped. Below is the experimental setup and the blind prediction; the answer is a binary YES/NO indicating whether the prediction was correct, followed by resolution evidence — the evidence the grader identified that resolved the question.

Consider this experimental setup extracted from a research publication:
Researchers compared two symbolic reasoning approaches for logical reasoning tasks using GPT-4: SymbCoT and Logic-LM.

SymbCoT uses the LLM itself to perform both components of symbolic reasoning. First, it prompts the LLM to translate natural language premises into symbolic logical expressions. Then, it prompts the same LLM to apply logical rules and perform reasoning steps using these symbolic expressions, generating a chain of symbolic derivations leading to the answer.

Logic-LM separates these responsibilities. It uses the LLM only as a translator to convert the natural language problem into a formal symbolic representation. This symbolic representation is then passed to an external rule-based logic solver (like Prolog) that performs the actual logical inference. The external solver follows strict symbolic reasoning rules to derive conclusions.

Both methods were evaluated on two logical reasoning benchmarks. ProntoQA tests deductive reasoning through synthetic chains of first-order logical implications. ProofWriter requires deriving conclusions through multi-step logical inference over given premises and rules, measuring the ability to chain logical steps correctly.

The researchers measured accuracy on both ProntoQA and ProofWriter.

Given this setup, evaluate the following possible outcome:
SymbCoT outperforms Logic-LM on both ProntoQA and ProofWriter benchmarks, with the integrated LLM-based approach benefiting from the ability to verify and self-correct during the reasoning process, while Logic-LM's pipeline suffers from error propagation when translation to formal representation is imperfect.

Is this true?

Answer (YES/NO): YES